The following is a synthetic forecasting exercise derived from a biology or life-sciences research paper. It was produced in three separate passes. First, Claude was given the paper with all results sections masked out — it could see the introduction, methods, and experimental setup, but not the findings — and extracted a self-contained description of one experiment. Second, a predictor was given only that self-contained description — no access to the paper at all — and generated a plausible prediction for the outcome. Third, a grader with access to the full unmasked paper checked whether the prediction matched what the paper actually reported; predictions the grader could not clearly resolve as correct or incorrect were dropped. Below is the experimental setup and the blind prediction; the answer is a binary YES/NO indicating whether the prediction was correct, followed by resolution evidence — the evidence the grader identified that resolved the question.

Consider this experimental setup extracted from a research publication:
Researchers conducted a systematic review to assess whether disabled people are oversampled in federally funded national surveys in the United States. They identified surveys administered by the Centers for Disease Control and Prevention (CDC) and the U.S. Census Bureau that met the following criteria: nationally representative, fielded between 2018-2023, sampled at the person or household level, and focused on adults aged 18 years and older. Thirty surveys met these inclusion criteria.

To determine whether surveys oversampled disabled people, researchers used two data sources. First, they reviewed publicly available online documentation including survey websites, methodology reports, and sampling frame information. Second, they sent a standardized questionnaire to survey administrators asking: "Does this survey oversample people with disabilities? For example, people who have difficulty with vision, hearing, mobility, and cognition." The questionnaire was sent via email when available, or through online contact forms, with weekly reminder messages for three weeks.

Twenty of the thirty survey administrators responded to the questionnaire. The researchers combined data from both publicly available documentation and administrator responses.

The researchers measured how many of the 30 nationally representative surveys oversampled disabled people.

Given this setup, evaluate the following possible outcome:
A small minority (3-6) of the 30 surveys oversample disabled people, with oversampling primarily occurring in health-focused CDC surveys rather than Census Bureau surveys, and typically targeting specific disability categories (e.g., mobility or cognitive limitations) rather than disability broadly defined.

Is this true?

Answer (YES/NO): NO